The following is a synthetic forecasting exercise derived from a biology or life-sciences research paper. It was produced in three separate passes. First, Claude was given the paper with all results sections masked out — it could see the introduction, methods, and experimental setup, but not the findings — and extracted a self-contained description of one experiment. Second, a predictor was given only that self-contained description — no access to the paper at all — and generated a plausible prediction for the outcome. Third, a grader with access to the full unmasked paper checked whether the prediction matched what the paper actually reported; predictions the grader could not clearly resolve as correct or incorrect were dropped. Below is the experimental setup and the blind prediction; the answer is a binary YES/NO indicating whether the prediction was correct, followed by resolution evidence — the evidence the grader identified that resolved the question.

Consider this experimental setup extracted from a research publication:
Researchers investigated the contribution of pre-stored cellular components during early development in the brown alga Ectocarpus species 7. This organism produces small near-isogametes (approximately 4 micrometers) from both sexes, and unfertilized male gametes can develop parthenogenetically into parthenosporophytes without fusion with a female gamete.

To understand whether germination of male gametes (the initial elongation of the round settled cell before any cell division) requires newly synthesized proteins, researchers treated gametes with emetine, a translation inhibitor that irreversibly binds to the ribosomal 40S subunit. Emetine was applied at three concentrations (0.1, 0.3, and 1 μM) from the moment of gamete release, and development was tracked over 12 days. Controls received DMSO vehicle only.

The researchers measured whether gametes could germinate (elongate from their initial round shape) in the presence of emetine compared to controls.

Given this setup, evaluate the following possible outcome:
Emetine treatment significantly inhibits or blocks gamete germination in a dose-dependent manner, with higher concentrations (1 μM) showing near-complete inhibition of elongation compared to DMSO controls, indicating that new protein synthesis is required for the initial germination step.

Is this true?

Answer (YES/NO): NO